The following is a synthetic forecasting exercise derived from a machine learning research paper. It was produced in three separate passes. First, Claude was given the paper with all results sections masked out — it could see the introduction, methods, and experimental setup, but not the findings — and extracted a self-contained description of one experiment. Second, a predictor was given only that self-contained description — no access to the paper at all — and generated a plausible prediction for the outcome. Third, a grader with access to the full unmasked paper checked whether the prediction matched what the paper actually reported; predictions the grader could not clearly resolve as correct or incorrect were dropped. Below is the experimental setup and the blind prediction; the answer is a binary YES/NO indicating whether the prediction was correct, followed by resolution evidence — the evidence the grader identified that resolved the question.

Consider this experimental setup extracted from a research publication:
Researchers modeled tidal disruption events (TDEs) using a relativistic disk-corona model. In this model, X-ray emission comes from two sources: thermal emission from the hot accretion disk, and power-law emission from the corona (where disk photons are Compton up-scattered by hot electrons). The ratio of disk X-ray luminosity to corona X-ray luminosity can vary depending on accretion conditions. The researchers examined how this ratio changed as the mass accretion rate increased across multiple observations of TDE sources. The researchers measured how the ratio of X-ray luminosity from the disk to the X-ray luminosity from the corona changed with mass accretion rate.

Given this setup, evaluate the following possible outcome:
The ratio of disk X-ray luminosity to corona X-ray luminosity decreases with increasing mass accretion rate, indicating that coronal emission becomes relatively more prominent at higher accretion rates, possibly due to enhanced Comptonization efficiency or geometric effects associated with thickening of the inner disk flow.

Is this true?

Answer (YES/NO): NO